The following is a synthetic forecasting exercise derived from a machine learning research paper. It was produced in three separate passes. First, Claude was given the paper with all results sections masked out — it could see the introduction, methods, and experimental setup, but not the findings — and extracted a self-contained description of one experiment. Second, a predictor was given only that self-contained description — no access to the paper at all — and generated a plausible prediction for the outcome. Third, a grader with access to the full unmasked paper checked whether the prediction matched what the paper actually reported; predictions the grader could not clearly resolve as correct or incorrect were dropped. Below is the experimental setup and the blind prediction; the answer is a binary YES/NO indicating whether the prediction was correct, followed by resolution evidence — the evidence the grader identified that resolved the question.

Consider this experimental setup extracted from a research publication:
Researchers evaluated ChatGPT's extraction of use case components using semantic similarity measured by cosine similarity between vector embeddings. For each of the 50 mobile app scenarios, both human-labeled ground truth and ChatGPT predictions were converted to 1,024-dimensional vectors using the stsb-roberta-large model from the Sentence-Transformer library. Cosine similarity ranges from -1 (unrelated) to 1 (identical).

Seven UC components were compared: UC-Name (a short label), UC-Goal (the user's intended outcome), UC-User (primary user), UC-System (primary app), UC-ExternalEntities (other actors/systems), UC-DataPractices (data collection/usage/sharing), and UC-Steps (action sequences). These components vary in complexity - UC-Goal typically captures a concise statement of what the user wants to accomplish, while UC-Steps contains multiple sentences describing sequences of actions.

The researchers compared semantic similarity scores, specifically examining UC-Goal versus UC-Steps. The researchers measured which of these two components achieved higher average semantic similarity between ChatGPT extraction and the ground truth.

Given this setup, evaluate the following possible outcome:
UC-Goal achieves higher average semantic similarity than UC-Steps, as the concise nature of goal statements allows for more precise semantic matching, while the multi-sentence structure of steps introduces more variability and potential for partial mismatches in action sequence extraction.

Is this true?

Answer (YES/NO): NO